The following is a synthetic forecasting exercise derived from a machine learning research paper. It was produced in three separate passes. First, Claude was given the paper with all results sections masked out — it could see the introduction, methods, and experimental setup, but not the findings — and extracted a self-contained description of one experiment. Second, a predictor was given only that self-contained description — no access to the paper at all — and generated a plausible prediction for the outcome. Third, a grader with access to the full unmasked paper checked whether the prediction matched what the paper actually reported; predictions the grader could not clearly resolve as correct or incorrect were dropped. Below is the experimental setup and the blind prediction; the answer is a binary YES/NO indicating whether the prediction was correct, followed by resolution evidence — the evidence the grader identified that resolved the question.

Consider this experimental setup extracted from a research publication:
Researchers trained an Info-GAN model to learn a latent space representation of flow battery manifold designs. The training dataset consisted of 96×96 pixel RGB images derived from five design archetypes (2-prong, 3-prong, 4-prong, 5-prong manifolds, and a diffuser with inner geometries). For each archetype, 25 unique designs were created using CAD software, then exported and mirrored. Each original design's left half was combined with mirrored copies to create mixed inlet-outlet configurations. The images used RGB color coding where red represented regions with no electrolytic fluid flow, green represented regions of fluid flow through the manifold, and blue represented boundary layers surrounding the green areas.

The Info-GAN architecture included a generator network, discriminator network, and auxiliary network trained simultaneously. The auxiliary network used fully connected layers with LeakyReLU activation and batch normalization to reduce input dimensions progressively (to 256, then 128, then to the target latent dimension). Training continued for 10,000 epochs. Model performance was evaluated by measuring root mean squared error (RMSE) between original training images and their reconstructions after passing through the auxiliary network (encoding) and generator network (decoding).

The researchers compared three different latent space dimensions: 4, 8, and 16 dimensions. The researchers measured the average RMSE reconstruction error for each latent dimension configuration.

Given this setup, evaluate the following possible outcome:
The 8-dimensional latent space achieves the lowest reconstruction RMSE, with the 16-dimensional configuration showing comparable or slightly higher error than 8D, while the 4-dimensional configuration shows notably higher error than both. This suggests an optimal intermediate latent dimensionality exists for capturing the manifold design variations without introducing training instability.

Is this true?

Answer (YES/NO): YES